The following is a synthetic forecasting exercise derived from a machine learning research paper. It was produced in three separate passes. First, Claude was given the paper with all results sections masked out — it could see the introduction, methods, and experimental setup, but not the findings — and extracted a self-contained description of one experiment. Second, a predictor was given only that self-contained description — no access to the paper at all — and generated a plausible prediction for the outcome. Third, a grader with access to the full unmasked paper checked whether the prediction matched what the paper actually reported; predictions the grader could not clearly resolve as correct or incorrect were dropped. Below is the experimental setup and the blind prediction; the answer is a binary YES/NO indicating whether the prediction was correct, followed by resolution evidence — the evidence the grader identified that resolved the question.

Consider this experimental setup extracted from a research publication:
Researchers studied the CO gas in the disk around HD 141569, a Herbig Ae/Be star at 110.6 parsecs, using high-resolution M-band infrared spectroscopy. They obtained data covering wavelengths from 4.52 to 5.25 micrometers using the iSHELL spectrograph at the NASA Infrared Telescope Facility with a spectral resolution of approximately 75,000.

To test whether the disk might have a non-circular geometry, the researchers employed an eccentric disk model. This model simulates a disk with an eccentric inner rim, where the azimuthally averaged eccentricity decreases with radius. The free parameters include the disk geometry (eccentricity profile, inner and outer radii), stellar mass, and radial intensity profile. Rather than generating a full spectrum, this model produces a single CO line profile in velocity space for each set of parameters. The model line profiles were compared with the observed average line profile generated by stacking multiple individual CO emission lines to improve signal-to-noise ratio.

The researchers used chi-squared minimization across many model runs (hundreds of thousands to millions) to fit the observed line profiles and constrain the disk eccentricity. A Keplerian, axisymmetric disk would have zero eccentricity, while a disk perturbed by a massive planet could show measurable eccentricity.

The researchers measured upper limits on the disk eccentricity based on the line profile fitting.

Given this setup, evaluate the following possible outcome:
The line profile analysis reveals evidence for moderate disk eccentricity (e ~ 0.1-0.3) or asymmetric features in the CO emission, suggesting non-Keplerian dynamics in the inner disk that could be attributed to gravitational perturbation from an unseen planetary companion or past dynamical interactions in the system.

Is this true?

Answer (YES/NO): NO